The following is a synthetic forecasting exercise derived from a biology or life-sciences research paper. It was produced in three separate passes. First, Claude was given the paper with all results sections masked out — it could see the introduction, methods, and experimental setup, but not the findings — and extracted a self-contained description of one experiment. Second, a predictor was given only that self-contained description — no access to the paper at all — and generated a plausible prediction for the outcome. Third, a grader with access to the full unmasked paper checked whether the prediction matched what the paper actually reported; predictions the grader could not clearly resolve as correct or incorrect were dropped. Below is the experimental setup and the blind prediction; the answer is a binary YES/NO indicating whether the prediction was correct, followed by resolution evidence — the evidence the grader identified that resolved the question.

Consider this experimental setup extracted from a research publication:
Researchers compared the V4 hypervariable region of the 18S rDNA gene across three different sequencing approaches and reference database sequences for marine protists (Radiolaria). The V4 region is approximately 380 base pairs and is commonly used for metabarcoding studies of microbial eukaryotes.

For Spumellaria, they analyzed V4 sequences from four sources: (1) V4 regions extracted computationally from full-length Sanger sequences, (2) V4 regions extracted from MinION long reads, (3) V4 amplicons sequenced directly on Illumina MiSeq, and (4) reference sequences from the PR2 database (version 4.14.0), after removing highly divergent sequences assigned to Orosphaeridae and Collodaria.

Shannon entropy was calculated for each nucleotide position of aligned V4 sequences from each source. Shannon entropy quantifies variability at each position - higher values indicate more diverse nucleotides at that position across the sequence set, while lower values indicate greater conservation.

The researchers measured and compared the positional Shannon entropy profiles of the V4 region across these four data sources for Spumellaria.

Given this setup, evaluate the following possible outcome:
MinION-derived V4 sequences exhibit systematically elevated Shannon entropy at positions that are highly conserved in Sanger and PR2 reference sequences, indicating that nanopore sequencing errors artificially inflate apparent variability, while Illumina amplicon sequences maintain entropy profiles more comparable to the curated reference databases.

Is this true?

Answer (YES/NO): YES